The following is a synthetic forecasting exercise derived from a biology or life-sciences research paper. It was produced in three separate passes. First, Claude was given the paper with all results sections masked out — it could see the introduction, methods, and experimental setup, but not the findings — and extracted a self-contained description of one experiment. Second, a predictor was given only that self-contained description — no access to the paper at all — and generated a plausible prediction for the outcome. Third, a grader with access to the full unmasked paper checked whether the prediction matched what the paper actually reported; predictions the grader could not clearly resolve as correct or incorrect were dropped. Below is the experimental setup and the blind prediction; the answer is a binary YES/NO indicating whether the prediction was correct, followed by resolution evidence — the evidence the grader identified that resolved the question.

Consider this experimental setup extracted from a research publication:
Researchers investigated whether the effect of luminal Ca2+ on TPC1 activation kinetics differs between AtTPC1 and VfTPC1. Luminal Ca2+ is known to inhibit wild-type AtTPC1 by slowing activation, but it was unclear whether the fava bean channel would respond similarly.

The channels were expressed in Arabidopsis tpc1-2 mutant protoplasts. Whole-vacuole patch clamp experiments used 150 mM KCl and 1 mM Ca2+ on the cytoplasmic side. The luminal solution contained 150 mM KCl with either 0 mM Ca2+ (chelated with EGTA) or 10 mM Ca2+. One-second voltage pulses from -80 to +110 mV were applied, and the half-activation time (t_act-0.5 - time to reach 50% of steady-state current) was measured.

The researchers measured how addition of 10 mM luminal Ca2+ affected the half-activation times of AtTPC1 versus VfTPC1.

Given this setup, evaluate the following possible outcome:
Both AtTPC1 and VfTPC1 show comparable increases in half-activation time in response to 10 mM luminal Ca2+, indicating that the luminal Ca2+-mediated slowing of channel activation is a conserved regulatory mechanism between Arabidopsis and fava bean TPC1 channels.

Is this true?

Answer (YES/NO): NO